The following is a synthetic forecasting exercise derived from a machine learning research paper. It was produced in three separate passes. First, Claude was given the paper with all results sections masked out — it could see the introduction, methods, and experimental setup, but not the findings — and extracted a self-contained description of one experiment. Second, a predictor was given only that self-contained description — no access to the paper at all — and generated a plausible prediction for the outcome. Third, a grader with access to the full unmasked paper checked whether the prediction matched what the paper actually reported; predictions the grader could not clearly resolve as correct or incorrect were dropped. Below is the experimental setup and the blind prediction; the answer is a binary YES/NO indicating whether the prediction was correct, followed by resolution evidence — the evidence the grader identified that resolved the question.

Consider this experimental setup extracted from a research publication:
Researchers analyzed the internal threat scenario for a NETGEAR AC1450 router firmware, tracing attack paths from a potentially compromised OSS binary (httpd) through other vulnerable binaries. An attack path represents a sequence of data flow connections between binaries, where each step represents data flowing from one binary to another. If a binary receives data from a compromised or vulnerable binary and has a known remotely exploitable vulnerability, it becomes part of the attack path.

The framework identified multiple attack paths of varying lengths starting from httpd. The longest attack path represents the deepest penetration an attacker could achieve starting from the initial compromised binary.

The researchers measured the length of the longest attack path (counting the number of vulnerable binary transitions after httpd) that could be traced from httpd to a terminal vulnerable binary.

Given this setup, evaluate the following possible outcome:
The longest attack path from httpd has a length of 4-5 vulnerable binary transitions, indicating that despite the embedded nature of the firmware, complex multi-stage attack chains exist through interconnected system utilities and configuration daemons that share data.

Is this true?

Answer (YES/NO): NO